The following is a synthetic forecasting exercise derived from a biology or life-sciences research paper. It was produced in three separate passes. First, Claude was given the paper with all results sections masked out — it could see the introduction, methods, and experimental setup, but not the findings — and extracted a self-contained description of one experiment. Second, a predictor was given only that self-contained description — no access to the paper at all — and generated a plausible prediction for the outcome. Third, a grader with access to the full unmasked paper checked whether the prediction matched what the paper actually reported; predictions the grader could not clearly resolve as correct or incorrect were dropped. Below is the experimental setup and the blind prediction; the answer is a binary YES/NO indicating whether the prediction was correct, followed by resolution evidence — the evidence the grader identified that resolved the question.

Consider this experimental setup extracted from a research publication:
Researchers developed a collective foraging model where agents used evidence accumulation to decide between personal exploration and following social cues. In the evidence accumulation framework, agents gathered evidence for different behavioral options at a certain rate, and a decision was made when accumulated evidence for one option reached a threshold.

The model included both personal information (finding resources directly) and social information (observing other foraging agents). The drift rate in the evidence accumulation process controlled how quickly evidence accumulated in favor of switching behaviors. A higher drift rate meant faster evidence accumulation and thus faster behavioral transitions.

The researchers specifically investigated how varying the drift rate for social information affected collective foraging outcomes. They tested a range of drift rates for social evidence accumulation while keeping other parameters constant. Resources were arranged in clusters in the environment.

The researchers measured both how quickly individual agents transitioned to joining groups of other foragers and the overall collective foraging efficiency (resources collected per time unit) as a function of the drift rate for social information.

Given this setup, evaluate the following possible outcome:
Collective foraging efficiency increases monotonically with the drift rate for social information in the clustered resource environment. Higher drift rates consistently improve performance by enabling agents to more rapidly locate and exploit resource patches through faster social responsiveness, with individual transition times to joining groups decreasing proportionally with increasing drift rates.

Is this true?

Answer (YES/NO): NO